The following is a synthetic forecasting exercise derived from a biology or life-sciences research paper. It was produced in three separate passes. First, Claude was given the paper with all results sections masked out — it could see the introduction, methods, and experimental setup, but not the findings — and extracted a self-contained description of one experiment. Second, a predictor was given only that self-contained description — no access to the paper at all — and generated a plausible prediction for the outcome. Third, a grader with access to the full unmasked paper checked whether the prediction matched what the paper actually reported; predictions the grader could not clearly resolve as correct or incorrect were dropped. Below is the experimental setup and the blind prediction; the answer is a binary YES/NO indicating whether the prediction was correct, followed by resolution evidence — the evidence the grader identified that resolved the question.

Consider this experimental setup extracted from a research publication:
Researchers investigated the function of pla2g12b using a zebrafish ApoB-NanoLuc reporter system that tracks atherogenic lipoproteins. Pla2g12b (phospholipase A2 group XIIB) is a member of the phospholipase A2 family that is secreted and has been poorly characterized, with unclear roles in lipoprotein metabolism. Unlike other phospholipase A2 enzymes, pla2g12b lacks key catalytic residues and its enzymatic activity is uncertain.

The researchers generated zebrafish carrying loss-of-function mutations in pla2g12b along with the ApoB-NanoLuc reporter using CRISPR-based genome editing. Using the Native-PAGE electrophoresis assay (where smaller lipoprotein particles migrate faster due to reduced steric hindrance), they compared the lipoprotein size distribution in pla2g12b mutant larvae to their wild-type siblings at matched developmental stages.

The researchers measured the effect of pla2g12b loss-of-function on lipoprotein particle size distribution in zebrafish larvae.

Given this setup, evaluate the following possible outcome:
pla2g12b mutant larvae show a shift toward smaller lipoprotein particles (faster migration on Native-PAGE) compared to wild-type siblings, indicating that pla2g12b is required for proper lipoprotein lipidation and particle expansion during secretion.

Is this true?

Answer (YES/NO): YES